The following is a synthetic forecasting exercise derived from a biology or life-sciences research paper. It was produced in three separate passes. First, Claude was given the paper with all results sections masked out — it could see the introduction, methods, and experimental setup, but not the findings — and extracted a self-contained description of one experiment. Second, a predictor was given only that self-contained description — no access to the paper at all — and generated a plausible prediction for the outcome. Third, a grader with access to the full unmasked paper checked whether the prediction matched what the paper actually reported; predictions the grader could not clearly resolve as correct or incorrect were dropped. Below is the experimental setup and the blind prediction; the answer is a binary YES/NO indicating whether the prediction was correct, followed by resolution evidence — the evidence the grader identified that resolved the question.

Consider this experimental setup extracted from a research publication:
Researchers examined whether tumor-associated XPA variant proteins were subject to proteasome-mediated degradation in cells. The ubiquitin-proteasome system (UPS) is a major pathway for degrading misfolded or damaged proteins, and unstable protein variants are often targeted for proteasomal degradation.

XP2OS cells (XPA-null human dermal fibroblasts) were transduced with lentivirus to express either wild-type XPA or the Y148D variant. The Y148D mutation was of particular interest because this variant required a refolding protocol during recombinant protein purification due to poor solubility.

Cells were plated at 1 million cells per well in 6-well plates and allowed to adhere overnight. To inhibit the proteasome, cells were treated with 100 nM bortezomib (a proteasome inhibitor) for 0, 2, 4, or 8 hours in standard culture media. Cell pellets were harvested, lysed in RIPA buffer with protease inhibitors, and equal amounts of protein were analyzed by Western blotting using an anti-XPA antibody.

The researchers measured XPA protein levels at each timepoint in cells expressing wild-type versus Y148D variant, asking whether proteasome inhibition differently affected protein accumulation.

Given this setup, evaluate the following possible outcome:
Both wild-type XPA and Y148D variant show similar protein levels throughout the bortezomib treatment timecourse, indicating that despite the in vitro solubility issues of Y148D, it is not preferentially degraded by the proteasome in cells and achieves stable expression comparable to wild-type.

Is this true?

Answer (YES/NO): NO